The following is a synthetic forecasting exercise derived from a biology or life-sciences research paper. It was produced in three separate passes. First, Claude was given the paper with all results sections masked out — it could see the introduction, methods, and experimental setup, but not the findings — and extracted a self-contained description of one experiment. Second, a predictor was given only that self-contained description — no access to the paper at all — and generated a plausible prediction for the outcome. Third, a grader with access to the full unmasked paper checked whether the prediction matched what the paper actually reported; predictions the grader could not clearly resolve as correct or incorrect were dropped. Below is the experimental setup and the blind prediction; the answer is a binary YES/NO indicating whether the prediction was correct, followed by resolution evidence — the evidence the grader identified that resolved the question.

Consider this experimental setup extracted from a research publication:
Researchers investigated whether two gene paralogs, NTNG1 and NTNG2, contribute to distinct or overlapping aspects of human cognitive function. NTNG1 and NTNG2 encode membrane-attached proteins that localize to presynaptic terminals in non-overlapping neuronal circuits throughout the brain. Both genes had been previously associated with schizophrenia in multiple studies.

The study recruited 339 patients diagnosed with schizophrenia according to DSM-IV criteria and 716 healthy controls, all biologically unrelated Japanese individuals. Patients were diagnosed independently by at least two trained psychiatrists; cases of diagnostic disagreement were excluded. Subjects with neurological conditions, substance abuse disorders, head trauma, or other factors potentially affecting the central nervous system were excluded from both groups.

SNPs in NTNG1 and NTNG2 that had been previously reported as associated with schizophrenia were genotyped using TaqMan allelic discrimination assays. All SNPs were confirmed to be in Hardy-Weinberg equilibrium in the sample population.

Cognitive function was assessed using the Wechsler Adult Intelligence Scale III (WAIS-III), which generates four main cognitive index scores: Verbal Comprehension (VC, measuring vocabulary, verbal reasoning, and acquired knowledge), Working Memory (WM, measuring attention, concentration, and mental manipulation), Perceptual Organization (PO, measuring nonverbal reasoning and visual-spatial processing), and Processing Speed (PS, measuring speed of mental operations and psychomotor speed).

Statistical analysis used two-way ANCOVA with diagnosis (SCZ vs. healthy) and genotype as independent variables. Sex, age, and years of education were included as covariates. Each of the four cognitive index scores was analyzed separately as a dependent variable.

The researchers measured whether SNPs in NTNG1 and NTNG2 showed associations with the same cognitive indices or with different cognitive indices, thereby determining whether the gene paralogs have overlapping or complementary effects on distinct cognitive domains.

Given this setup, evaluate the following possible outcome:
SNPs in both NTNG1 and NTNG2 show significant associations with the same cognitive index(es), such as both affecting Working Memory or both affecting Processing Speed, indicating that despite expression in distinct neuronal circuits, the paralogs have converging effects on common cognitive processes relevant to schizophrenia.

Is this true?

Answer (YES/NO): NO